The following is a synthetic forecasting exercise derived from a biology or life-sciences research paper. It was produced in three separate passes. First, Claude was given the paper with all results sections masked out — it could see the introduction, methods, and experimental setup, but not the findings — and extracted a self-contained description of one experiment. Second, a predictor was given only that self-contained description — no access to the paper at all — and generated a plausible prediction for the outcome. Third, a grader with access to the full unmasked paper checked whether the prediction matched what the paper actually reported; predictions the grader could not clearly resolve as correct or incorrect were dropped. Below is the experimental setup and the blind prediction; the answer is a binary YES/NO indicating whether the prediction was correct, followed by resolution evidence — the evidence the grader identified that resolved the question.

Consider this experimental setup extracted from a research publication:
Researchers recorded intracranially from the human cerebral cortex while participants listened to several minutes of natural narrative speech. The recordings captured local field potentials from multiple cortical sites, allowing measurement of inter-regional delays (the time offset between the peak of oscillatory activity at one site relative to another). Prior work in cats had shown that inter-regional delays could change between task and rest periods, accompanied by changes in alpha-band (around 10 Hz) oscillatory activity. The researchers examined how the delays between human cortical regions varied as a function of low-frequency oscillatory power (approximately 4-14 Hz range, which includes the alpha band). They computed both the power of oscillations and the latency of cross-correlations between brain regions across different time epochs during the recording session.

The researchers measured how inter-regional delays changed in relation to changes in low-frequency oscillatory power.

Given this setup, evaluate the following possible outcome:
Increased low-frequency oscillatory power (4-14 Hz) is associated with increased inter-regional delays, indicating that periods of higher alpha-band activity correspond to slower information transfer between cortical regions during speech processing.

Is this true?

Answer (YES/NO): YES